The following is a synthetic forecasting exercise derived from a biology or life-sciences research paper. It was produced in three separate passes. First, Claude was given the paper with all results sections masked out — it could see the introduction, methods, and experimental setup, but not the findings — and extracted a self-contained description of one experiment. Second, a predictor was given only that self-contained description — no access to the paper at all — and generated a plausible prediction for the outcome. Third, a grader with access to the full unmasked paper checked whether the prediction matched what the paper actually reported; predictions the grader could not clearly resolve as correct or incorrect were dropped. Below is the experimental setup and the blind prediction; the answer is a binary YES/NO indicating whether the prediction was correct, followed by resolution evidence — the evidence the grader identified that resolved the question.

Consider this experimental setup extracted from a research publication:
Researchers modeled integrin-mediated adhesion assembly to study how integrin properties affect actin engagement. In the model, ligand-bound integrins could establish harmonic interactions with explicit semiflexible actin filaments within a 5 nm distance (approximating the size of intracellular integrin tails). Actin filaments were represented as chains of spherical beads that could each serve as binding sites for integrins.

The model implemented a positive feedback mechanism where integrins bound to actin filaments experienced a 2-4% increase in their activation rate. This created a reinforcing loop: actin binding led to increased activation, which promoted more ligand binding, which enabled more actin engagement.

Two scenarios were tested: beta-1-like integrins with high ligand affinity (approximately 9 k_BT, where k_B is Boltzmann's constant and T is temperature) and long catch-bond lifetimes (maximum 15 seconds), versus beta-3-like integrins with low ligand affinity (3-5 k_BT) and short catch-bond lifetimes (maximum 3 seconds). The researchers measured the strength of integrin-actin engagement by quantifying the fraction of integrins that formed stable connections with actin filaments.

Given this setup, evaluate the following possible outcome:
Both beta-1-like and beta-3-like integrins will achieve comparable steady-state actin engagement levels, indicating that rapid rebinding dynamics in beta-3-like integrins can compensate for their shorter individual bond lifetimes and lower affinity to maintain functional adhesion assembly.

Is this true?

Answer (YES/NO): NO